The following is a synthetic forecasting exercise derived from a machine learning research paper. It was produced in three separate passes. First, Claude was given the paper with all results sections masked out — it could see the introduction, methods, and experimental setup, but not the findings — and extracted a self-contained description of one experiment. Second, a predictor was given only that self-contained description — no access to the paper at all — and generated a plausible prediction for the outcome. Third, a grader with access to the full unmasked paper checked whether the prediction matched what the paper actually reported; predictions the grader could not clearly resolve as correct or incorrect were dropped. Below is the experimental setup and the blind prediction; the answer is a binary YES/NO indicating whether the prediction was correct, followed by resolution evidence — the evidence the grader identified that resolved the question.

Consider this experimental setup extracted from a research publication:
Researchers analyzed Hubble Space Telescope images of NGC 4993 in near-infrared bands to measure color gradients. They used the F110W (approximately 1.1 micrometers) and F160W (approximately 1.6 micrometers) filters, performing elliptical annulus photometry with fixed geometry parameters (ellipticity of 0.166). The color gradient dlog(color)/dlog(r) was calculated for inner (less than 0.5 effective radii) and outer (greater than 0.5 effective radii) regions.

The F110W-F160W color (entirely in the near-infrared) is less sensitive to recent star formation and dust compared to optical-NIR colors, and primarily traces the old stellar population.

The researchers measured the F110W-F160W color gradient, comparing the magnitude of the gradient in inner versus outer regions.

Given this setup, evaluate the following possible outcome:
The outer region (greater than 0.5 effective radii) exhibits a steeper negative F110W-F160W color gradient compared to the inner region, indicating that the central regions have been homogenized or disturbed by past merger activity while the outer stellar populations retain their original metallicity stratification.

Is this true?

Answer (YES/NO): NO